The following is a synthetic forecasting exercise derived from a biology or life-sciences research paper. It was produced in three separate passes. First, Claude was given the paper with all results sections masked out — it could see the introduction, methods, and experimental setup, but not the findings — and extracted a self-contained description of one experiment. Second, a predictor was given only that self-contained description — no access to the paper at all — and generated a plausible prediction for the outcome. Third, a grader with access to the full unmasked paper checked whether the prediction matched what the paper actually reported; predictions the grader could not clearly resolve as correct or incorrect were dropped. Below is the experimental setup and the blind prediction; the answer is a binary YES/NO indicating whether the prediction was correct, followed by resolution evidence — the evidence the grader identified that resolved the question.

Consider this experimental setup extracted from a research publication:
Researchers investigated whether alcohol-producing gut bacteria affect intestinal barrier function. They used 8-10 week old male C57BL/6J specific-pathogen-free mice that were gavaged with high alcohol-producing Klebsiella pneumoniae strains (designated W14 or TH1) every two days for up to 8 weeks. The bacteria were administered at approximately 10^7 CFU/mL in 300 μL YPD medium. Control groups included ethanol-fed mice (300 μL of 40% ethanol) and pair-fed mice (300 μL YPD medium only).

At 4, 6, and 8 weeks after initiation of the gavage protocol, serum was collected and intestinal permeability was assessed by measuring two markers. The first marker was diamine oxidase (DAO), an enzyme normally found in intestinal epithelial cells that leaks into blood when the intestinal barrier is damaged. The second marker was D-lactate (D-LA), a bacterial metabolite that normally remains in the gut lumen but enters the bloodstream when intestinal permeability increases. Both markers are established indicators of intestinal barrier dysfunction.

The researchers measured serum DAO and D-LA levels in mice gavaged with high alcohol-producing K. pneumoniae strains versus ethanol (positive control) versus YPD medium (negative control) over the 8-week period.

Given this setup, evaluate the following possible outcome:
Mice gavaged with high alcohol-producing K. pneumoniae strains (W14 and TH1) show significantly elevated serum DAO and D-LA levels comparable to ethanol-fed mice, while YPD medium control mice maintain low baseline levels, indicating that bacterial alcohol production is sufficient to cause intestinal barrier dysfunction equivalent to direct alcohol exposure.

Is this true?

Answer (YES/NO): YES